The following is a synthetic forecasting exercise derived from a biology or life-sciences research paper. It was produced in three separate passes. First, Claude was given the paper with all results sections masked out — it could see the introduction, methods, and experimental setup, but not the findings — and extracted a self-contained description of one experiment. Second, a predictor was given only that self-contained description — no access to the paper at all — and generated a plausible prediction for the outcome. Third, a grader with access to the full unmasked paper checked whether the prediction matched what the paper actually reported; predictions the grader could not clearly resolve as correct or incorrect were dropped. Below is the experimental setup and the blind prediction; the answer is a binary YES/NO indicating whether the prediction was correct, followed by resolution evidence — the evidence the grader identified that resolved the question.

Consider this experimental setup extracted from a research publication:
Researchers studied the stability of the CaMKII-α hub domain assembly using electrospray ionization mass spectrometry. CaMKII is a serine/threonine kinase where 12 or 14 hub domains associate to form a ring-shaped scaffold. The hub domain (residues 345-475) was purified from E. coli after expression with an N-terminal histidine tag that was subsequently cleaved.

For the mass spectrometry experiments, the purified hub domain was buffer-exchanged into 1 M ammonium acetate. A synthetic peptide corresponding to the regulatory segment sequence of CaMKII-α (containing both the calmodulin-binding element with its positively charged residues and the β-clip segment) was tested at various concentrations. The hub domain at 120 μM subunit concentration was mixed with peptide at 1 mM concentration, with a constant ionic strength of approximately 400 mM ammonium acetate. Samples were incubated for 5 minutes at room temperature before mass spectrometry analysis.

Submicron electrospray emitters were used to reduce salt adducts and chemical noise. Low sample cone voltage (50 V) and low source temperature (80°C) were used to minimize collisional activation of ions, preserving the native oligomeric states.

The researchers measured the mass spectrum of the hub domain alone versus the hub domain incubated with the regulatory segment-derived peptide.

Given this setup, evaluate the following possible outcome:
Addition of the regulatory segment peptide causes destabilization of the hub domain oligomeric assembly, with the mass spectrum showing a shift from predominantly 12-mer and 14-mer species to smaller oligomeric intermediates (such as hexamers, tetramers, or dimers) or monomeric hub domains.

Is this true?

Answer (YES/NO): YES